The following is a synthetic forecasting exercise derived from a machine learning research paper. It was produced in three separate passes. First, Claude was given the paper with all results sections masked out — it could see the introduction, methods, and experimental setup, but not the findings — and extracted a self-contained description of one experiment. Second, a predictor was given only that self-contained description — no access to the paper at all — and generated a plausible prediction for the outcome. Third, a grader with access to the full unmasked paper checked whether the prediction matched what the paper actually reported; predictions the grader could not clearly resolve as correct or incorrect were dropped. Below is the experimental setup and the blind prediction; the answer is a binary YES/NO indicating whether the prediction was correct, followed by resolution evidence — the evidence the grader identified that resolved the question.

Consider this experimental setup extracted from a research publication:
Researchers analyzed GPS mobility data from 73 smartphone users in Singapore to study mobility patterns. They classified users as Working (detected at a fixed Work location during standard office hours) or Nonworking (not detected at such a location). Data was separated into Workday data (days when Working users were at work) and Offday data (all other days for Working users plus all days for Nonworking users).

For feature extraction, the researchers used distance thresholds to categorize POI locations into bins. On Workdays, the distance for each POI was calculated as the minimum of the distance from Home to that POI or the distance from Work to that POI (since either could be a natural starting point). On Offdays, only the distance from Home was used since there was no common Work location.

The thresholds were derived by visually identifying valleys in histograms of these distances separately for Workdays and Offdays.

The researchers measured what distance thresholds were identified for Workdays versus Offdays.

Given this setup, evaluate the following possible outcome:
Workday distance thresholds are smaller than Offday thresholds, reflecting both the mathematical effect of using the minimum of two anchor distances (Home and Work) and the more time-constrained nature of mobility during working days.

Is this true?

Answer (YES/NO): YES